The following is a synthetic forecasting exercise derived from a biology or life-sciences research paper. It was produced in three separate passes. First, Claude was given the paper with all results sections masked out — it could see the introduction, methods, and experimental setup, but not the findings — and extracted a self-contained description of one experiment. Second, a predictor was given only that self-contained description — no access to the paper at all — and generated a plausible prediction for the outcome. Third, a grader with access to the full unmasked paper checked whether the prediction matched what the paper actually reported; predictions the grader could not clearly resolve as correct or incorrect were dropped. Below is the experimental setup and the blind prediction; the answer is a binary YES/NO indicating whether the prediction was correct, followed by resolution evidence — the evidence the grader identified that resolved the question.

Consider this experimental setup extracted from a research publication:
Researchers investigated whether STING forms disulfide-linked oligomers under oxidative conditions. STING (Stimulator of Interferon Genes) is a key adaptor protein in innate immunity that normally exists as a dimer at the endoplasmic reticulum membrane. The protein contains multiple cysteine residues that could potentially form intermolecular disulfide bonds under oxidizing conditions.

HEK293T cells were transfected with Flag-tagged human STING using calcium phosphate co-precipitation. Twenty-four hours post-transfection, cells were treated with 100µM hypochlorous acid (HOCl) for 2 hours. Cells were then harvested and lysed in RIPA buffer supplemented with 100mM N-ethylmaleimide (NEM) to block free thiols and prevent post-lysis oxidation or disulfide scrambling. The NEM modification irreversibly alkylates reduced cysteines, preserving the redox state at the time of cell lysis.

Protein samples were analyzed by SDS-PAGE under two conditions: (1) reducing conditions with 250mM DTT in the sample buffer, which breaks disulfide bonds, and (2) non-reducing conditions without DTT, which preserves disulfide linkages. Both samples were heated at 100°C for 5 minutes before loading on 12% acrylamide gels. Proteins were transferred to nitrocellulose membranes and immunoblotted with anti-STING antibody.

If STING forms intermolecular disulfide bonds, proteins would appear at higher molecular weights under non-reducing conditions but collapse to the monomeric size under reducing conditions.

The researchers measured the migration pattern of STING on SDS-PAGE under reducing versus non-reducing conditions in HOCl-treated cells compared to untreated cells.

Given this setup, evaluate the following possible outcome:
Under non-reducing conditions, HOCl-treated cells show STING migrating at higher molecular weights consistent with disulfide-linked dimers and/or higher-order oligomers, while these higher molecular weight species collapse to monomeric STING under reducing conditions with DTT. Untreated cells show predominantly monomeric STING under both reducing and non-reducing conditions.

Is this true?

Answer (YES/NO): NO